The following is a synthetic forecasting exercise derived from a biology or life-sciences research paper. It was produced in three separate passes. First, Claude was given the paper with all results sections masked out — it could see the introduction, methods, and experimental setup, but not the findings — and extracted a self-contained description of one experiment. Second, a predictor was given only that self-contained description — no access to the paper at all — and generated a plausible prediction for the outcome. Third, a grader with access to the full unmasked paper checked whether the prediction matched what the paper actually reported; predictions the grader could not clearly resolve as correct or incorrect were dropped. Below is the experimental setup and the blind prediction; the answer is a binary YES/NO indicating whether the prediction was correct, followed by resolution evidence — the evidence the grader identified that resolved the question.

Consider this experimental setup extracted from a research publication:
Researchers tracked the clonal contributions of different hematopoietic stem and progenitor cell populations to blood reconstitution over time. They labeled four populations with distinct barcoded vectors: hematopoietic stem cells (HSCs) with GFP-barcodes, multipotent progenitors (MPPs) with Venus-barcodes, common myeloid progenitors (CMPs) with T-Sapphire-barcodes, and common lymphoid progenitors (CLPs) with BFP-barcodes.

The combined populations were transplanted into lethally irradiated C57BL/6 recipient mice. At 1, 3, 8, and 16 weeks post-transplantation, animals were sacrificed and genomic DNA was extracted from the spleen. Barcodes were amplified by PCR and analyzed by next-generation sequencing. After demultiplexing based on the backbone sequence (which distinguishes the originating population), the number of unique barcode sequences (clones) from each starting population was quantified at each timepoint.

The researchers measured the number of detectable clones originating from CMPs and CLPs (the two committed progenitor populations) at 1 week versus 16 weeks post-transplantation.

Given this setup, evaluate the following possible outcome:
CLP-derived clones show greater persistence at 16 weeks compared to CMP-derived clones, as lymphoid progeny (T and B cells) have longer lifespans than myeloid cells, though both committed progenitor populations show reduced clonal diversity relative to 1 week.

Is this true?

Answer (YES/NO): NO